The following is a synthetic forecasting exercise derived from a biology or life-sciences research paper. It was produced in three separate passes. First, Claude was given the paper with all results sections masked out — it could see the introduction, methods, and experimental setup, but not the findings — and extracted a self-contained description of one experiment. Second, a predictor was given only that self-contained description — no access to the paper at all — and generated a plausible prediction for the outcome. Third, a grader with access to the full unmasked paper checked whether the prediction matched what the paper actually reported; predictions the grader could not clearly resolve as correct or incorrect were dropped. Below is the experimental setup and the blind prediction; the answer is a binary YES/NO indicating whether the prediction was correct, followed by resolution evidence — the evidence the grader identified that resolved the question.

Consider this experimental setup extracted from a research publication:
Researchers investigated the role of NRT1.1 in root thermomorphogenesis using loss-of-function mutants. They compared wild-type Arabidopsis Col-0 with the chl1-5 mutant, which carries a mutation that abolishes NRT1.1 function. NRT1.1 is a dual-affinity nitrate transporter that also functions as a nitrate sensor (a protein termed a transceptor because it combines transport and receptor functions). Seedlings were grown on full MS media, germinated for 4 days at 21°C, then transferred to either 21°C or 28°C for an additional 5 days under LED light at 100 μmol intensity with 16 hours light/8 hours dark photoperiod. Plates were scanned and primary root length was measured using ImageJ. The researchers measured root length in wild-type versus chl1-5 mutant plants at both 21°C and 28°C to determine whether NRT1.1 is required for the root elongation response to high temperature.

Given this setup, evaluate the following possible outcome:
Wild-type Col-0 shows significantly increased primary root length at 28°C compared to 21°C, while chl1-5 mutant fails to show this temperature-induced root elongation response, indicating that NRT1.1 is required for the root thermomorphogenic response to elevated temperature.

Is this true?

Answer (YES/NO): NO